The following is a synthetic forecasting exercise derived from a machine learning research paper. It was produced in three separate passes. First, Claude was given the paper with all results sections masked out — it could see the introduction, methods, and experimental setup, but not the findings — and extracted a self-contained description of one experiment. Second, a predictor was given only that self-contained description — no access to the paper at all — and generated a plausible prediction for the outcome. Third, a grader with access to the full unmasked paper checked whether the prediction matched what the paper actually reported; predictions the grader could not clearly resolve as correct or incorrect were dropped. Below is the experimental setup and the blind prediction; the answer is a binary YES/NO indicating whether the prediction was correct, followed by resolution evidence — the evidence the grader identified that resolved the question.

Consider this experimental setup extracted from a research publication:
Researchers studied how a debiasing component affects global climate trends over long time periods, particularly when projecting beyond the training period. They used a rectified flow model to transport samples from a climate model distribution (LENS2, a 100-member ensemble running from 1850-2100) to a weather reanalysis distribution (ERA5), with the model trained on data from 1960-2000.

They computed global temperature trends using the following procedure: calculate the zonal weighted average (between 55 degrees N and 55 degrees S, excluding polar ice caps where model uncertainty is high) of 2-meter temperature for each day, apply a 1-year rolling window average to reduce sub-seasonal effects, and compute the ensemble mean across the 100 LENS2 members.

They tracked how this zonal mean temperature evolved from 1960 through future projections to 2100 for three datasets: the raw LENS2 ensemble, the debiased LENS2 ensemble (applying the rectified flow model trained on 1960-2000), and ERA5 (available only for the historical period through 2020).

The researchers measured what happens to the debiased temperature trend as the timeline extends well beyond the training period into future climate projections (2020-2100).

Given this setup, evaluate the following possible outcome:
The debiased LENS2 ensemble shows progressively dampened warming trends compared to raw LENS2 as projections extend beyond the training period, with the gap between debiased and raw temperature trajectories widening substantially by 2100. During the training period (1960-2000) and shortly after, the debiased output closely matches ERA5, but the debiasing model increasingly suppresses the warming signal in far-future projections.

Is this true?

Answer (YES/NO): NO